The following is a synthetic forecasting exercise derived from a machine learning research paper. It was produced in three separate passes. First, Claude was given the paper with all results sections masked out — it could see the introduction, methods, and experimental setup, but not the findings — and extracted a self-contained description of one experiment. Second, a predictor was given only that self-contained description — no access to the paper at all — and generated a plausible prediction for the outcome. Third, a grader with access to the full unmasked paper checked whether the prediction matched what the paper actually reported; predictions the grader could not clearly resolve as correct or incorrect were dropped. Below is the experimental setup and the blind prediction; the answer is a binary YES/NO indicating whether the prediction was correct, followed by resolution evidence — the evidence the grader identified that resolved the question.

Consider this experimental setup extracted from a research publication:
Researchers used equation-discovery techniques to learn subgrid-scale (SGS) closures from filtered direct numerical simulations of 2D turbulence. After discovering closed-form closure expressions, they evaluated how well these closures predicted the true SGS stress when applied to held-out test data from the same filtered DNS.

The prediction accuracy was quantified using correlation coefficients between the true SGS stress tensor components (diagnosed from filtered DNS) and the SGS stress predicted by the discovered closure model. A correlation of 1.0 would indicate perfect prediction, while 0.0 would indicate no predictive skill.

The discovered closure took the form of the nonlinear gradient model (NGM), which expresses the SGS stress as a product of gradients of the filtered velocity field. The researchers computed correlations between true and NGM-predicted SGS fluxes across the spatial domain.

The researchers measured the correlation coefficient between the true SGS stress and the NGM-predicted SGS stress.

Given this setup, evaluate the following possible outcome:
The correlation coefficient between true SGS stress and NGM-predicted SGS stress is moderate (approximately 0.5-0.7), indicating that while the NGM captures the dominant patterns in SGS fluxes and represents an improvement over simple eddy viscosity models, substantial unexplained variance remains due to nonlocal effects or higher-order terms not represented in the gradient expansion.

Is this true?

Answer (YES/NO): NO